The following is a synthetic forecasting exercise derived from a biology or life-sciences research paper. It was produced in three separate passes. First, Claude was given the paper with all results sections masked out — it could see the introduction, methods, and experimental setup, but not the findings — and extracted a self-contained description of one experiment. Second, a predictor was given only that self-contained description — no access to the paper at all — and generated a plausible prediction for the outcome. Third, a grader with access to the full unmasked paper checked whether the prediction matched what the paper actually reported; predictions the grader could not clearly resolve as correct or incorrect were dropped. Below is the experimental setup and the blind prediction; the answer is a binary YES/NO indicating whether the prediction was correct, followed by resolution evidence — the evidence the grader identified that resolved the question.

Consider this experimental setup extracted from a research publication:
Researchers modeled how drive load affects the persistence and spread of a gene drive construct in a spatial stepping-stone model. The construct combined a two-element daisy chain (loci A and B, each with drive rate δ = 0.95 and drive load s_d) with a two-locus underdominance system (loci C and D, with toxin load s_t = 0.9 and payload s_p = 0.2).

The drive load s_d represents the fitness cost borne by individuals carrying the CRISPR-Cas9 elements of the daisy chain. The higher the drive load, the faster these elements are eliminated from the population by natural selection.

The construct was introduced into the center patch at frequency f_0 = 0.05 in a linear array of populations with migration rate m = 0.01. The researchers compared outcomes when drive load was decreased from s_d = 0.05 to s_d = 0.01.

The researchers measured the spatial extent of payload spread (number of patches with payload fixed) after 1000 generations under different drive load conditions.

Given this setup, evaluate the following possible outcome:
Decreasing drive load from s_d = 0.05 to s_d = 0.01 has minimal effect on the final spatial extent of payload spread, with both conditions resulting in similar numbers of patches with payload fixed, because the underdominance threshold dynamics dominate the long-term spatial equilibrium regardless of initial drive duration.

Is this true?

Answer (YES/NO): NO